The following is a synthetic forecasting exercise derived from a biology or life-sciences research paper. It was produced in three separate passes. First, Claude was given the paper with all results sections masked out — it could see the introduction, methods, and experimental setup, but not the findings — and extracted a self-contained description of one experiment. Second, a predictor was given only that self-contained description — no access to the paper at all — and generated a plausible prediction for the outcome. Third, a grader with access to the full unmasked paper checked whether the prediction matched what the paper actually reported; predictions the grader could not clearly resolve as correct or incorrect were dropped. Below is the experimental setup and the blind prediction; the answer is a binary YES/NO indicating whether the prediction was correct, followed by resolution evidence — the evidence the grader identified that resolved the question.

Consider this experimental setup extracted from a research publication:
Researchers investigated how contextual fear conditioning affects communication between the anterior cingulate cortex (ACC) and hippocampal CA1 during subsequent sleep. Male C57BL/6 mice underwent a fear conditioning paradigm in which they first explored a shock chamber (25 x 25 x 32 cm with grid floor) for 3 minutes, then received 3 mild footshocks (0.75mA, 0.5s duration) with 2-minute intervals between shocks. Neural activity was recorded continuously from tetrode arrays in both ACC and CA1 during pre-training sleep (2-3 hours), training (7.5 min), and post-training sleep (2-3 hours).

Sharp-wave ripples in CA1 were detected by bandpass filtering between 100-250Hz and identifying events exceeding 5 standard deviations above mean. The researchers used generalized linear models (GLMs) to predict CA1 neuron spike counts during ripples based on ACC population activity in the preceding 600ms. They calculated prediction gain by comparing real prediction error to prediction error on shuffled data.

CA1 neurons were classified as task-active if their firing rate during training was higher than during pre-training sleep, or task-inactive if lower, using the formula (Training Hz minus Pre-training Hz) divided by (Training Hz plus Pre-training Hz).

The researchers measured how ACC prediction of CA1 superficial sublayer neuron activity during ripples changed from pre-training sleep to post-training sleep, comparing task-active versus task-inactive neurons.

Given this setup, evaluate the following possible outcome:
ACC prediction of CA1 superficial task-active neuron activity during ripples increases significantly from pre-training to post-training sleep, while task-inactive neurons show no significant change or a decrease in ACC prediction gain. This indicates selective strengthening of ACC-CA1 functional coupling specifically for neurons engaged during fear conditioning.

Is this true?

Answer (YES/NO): NO